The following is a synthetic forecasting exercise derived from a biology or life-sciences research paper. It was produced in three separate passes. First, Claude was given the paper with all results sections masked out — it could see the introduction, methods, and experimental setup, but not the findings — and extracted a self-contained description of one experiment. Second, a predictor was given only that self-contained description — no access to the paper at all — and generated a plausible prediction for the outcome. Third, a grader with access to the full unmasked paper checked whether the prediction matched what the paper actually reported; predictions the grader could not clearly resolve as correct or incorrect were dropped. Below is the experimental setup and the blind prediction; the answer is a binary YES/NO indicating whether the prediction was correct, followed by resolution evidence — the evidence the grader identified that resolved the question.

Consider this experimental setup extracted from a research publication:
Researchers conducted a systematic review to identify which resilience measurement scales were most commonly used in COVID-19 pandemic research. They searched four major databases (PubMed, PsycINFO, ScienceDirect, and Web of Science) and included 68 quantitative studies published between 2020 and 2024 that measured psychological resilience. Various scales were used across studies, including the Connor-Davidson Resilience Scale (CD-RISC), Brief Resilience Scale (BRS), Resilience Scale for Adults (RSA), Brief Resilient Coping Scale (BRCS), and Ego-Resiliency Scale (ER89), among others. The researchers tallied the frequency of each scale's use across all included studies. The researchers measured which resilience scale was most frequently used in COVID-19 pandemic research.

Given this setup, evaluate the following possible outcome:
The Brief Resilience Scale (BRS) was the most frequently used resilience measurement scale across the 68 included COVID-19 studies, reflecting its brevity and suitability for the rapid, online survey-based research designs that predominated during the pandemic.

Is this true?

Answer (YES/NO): NO